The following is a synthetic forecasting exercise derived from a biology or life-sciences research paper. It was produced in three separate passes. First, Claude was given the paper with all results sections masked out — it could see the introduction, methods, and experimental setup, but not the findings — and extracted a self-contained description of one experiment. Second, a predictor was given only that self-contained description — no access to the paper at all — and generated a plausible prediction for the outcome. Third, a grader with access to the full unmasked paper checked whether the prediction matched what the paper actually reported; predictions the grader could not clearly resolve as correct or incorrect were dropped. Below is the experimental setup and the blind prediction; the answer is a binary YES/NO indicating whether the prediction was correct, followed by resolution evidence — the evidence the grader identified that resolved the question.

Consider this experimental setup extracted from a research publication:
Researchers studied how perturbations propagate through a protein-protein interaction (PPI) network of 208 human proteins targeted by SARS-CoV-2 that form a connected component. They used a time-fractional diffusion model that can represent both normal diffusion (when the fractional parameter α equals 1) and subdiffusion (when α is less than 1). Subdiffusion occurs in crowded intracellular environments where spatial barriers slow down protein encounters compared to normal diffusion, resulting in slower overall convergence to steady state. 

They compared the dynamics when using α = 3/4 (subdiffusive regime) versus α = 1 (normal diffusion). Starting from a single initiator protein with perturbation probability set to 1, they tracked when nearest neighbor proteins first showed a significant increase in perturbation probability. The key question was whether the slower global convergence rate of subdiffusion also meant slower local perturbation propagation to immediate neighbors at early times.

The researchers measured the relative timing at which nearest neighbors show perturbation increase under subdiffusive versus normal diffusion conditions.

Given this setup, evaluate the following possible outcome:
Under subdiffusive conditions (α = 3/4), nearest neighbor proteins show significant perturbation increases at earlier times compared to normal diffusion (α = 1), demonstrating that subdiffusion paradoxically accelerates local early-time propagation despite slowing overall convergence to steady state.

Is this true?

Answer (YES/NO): YES